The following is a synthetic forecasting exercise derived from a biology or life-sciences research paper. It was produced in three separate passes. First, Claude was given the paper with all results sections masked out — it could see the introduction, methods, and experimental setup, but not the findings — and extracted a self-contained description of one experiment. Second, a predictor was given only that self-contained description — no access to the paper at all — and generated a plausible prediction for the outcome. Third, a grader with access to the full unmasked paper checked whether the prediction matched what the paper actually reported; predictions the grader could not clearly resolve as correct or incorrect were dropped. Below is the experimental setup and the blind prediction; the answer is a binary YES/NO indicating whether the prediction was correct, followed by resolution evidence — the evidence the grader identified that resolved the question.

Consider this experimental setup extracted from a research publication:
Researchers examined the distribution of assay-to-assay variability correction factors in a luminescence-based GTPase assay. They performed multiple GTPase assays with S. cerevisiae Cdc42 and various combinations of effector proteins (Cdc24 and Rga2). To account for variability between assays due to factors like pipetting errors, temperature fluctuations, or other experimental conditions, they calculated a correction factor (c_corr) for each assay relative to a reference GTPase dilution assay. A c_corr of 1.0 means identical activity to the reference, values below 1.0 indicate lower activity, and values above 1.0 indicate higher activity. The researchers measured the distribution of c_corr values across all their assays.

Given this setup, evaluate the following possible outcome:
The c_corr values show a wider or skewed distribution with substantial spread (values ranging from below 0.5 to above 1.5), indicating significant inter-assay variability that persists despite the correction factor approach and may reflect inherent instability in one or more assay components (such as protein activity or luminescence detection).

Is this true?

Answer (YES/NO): NO